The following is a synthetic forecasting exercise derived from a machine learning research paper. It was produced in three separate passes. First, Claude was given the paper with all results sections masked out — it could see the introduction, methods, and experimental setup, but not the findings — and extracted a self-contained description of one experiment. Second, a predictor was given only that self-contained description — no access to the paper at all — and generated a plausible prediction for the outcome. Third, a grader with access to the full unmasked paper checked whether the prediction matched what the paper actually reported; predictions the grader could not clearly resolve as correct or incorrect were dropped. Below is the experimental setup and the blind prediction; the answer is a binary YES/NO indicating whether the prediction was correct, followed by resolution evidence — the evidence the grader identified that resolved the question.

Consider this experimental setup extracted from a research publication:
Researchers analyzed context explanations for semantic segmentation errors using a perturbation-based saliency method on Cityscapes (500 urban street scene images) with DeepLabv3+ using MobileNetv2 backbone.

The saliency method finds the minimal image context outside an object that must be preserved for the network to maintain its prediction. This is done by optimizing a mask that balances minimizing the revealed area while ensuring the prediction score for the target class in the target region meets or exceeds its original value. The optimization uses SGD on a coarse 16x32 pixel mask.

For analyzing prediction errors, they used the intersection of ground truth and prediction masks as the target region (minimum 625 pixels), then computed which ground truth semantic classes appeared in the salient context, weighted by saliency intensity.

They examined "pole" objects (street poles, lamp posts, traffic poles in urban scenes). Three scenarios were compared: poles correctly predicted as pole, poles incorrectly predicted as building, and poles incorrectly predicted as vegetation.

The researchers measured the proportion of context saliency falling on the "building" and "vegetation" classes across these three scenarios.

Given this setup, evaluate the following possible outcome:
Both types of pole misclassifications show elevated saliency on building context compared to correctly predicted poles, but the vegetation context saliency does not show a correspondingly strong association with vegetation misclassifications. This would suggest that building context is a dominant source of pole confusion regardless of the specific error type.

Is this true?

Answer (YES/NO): NO